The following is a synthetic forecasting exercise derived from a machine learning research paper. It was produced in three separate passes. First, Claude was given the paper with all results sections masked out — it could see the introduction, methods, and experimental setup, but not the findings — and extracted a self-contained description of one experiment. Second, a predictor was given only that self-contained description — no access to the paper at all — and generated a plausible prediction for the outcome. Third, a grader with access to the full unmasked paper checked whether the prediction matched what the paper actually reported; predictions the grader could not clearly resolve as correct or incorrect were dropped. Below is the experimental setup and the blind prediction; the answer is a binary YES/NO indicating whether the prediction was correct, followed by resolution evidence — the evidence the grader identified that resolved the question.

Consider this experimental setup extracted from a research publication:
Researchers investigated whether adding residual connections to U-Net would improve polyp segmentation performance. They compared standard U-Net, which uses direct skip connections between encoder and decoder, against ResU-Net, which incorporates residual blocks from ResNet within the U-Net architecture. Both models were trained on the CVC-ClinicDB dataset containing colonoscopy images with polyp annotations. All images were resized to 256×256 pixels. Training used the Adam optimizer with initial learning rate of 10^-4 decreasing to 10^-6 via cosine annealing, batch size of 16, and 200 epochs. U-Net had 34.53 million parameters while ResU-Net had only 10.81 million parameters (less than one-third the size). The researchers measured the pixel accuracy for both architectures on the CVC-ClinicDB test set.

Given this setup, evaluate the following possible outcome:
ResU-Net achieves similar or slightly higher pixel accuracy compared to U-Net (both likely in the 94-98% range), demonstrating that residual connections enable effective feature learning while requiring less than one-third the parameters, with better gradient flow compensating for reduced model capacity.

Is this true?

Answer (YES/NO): NO